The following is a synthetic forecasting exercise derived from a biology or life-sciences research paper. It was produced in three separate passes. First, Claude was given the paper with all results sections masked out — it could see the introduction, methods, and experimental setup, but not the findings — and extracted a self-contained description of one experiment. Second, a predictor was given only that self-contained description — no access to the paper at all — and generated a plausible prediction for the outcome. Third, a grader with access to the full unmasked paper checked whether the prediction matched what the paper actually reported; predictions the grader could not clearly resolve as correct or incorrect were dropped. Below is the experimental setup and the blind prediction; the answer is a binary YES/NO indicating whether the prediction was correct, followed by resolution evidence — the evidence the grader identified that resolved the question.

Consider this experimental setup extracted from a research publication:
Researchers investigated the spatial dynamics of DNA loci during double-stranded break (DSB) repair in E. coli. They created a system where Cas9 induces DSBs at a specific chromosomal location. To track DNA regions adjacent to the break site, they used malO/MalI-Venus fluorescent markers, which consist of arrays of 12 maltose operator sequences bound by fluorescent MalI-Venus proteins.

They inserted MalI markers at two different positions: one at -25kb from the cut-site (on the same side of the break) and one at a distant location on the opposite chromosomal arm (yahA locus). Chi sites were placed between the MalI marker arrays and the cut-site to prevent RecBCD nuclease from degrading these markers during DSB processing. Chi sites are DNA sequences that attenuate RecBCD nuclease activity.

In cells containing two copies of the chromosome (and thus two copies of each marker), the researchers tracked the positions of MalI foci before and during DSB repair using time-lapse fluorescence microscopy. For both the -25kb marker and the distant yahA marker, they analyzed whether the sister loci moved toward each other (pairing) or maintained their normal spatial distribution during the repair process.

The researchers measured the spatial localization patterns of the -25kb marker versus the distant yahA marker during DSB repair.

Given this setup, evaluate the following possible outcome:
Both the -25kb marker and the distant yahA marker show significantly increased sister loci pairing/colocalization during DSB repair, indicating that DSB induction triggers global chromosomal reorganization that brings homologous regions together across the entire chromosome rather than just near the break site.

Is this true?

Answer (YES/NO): NO